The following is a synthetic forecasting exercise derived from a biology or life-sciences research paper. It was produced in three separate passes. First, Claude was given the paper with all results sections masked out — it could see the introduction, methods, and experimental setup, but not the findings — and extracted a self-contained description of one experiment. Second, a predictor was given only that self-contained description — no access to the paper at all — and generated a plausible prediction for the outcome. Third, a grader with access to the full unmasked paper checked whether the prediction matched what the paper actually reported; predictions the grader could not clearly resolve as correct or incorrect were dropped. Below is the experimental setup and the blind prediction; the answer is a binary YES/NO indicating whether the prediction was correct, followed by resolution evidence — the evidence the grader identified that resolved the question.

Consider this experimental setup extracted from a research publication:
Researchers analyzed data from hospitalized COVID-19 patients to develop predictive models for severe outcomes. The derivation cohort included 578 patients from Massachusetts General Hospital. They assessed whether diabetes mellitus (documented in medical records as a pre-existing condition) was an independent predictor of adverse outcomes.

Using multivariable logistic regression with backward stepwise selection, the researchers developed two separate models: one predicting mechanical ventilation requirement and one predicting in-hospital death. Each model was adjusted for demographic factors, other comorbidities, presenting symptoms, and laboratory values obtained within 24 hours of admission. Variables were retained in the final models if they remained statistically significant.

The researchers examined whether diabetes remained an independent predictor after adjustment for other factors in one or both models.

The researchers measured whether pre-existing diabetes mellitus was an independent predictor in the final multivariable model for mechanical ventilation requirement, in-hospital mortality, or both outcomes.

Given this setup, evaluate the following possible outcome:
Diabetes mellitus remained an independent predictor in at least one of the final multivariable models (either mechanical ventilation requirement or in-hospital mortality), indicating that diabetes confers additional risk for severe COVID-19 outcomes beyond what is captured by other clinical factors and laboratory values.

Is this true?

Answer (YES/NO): YES